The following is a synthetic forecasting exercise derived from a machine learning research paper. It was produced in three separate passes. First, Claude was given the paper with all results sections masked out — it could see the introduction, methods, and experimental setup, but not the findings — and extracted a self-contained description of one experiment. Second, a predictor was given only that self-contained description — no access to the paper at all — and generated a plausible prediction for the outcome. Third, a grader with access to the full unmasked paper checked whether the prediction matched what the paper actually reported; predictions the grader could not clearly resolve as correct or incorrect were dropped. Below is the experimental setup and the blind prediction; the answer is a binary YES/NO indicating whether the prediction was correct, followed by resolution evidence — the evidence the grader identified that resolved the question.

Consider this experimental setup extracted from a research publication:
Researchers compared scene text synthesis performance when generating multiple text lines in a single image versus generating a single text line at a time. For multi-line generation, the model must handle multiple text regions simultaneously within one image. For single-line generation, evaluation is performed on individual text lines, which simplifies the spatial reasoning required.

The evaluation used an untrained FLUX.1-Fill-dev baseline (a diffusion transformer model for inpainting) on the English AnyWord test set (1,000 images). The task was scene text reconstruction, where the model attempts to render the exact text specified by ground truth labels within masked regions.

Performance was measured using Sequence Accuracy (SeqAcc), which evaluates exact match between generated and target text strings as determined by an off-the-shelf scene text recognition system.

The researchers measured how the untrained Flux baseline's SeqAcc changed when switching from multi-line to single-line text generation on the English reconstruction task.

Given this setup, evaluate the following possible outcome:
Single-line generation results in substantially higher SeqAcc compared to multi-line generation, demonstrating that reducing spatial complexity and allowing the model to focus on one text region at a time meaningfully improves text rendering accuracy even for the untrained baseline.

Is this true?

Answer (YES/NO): YES